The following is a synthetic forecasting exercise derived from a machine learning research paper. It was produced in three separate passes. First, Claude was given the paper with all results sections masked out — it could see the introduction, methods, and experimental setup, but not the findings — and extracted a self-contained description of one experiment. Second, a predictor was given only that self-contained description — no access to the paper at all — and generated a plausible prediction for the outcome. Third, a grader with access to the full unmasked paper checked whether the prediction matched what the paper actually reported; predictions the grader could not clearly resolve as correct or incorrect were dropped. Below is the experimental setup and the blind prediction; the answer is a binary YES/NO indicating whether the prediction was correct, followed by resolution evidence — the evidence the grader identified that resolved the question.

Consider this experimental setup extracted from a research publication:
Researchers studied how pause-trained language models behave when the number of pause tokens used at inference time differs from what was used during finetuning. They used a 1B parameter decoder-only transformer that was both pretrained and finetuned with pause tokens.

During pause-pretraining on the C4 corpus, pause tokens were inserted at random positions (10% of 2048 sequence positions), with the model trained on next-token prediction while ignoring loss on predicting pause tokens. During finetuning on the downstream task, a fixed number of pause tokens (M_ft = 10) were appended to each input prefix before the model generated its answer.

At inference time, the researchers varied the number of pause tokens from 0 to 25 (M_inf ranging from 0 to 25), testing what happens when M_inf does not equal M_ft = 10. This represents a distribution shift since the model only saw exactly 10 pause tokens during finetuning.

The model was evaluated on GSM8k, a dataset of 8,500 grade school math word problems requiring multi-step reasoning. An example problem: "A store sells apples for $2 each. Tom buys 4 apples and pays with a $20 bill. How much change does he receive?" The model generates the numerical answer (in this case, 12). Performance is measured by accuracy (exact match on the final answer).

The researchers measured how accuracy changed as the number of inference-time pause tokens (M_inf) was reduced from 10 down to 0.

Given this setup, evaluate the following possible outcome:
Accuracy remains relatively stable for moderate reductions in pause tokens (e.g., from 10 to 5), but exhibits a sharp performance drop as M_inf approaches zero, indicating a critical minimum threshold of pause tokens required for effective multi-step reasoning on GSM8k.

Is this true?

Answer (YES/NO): YES